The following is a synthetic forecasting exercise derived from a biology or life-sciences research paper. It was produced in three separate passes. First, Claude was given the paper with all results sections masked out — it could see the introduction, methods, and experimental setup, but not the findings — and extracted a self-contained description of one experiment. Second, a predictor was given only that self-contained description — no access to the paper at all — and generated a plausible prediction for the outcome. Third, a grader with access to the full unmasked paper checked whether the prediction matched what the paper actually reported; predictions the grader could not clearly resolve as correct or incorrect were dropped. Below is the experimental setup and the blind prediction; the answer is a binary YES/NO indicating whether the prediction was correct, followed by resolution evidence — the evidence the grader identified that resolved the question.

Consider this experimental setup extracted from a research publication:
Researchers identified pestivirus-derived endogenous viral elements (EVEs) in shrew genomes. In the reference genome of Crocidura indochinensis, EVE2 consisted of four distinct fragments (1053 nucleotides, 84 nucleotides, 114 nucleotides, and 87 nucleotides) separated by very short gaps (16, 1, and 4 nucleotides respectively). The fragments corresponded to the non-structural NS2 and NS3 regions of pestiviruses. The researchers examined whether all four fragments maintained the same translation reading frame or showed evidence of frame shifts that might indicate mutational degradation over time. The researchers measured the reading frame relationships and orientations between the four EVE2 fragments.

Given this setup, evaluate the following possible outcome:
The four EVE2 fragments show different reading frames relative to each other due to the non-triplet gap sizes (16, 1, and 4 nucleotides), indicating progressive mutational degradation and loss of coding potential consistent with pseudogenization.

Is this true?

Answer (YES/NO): YES